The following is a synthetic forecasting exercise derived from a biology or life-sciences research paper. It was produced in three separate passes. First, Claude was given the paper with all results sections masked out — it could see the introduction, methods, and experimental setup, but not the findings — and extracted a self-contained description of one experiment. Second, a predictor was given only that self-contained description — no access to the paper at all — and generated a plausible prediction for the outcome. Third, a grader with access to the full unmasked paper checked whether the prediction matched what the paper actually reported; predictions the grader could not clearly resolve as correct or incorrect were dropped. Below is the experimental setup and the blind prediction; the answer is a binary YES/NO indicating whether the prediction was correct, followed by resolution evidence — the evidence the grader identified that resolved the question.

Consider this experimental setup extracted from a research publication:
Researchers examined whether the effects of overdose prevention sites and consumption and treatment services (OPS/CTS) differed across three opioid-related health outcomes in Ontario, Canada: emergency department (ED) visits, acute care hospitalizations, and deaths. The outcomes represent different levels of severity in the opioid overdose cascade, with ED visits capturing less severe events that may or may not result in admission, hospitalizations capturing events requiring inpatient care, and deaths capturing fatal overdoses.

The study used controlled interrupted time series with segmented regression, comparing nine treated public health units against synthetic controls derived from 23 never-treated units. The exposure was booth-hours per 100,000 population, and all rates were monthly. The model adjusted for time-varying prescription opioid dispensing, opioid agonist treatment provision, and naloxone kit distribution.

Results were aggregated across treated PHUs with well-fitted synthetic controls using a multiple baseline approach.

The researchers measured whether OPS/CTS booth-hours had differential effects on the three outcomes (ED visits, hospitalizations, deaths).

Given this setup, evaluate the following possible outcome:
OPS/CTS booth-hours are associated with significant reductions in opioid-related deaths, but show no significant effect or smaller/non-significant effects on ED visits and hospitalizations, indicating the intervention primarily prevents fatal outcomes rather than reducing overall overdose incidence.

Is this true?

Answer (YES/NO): NO